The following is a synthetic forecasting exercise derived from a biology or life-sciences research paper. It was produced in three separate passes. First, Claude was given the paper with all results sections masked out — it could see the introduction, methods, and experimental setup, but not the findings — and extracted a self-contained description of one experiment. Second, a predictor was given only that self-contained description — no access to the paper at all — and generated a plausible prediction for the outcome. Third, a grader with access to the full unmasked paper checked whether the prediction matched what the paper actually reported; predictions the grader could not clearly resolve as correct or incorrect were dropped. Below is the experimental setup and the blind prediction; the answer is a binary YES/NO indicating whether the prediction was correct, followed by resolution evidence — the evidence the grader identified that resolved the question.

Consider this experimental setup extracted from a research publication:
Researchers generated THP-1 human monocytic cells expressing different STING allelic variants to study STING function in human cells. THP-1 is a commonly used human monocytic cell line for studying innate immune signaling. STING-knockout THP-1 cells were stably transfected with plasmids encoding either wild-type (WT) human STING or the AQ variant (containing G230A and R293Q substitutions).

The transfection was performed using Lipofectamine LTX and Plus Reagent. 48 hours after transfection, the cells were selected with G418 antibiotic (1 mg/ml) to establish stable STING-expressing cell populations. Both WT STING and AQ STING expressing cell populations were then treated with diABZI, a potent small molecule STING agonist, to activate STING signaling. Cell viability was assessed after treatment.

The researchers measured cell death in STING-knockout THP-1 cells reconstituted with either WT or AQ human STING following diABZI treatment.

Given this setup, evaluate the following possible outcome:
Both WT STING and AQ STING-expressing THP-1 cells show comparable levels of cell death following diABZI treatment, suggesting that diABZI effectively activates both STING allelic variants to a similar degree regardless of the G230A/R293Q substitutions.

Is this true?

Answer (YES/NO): NO